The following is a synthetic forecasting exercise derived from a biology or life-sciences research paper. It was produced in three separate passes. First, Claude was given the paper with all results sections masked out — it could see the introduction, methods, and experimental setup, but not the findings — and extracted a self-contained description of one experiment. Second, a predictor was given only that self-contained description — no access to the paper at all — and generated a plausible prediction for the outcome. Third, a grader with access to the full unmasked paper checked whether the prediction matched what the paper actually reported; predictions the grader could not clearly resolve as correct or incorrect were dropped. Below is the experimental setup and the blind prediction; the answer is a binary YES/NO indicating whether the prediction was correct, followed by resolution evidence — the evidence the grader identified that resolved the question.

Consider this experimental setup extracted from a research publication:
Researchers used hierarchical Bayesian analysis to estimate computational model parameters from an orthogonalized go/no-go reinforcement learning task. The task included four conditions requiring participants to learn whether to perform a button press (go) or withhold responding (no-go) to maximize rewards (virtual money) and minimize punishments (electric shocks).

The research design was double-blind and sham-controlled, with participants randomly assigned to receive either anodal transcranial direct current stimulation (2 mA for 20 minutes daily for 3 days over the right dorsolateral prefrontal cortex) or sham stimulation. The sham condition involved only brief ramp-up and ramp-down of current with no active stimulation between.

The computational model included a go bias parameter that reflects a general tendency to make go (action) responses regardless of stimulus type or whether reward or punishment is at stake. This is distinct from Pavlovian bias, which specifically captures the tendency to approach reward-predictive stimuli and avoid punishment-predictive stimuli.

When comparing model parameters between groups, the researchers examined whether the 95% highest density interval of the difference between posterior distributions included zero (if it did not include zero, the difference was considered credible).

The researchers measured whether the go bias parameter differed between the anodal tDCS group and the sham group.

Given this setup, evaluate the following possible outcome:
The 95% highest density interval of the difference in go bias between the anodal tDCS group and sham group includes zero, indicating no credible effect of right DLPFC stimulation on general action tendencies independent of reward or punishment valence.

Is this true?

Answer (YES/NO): NO